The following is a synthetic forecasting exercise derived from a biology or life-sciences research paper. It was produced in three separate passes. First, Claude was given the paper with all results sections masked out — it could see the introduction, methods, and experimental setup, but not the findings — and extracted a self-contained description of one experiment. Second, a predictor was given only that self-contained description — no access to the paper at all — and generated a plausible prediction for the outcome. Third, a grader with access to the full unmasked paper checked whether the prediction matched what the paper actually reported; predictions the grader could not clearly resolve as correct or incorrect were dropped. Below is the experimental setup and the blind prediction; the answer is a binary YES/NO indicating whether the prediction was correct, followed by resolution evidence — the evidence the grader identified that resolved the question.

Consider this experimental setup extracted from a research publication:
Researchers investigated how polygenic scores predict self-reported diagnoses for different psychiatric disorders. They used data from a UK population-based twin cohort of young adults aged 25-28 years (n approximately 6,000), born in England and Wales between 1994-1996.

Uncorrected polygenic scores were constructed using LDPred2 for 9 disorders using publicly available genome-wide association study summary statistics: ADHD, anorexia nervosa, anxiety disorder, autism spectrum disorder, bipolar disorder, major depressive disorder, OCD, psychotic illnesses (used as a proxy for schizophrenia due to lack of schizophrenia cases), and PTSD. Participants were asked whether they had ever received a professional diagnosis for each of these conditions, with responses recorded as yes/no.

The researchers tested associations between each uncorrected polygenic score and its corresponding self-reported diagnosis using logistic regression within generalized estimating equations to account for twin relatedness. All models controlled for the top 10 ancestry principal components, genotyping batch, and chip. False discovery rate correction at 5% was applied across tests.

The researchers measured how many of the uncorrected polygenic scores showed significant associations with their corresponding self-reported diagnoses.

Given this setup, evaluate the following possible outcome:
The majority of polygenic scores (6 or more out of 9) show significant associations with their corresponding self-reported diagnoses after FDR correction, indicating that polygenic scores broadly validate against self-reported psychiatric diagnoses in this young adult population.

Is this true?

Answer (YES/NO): YES